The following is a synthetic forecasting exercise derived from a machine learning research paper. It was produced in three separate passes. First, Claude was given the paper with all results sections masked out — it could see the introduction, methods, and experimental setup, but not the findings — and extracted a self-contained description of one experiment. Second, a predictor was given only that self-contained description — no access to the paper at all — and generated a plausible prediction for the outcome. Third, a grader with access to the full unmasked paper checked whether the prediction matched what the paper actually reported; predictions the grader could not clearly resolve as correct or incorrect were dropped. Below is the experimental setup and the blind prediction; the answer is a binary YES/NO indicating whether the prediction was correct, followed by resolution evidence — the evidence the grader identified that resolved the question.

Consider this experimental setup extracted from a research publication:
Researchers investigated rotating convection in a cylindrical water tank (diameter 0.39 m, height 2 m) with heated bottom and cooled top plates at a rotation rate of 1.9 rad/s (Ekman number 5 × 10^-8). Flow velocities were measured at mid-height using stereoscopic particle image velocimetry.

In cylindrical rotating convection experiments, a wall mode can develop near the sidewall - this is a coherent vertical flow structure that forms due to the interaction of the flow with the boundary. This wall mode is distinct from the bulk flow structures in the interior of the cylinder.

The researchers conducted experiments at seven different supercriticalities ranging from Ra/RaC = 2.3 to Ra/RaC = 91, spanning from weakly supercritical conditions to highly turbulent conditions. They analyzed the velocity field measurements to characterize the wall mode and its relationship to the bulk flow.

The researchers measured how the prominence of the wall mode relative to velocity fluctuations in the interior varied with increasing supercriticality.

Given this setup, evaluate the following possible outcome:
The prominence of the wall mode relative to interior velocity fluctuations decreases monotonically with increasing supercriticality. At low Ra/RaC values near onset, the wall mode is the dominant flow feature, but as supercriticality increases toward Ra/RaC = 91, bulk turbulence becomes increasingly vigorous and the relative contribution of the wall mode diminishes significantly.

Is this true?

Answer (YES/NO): YES